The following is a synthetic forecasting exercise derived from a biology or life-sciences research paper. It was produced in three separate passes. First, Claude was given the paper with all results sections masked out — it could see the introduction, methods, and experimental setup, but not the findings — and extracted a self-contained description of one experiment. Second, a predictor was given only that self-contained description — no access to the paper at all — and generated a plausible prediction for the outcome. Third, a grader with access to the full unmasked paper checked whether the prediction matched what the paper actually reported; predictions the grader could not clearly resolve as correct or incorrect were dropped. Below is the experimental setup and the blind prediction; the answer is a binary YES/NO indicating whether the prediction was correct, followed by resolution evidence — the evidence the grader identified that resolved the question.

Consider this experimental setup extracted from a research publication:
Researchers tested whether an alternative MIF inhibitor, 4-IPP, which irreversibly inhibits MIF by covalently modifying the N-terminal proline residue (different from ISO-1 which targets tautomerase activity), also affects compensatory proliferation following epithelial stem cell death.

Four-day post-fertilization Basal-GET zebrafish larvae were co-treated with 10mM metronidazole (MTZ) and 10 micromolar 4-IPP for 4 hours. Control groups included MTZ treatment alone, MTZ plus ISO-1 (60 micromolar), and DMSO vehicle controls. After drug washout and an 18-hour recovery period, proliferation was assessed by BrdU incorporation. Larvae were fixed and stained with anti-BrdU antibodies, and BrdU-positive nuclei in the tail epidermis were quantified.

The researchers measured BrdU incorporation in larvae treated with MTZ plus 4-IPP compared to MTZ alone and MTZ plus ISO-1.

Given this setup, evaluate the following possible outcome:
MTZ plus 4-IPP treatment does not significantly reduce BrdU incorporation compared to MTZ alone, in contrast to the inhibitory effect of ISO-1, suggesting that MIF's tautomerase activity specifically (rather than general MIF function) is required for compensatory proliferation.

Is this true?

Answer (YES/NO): NO